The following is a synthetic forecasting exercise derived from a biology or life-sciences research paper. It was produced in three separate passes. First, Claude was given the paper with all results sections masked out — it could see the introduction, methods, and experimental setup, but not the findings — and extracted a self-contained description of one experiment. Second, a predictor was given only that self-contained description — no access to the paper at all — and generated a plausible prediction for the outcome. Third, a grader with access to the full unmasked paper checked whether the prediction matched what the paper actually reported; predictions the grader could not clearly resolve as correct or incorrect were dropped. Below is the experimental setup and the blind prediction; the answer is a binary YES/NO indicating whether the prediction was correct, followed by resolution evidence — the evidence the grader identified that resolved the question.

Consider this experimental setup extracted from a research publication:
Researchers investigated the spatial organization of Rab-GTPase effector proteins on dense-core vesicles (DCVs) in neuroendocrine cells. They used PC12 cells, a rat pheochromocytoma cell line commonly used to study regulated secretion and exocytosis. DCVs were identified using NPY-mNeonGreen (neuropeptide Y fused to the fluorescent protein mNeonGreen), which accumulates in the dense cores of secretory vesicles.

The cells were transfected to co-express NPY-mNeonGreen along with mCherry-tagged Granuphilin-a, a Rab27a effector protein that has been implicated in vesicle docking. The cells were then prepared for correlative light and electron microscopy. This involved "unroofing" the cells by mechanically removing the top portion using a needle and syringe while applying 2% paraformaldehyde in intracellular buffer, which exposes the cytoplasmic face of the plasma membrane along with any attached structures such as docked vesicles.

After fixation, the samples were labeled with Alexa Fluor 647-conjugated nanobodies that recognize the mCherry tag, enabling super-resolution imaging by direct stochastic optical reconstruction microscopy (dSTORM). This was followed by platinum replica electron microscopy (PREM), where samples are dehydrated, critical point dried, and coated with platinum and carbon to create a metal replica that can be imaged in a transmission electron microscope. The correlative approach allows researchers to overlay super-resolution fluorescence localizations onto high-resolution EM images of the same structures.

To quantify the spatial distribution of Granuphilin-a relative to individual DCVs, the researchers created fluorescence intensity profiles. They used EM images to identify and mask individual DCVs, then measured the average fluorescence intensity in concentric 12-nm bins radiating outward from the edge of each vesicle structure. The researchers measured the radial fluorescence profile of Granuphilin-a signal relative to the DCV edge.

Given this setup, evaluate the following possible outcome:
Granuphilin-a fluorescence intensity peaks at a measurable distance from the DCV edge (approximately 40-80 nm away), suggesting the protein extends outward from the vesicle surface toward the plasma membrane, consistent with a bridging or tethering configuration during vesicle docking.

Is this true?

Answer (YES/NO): NO